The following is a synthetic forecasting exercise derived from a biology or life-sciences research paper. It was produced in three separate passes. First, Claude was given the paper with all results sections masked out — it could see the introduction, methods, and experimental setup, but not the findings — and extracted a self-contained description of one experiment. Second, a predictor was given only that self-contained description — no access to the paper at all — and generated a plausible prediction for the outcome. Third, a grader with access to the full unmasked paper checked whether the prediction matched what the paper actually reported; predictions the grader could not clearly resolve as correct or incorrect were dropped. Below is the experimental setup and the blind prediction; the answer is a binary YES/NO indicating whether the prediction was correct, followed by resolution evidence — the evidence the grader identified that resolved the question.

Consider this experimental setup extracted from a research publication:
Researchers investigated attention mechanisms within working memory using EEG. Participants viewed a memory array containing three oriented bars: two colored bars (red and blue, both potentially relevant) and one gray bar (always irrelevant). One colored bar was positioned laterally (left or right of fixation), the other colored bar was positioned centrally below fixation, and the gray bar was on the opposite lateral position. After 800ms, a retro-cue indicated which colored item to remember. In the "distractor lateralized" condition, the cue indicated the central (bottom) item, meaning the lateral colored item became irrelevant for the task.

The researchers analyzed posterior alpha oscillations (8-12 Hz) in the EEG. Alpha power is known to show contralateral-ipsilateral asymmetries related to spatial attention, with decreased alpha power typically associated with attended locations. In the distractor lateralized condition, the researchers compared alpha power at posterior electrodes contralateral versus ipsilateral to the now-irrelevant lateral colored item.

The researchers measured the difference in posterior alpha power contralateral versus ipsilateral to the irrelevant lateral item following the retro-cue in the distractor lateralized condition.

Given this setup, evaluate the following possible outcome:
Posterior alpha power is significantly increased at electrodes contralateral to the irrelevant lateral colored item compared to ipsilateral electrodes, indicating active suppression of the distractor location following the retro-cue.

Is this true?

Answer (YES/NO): YES